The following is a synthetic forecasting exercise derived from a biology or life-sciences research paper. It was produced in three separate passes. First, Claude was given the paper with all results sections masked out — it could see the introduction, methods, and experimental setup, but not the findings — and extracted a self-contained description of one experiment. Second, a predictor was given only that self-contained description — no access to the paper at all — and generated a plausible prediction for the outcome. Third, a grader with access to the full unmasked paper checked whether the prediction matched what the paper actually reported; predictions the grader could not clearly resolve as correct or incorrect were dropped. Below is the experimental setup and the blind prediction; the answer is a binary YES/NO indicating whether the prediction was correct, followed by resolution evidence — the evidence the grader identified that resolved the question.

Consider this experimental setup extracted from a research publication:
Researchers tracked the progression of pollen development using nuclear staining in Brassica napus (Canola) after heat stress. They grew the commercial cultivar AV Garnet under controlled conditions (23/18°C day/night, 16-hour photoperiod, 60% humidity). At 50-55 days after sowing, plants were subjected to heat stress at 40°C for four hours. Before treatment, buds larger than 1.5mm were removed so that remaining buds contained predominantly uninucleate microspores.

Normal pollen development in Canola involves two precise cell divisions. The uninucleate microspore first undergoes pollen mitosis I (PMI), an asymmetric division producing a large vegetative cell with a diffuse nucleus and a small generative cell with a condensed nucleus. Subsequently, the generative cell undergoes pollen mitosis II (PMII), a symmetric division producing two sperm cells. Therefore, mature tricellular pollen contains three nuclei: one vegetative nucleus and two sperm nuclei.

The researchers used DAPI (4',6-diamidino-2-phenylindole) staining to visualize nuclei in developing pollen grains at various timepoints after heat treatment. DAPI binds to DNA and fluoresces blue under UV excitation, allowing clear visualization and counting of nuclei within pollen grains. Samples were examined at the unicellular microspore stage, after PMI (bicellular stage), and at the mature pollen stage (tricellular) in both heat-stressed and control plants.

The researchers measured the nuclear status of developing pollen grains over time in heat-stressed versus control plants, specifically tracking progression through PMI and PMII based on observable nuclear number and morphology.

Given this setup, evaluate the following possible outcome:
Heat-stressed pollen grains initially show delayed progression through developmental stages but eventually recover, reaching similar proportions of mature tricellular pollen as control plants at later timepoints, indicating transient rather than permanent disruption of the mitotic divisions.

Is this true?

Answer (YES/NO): NO